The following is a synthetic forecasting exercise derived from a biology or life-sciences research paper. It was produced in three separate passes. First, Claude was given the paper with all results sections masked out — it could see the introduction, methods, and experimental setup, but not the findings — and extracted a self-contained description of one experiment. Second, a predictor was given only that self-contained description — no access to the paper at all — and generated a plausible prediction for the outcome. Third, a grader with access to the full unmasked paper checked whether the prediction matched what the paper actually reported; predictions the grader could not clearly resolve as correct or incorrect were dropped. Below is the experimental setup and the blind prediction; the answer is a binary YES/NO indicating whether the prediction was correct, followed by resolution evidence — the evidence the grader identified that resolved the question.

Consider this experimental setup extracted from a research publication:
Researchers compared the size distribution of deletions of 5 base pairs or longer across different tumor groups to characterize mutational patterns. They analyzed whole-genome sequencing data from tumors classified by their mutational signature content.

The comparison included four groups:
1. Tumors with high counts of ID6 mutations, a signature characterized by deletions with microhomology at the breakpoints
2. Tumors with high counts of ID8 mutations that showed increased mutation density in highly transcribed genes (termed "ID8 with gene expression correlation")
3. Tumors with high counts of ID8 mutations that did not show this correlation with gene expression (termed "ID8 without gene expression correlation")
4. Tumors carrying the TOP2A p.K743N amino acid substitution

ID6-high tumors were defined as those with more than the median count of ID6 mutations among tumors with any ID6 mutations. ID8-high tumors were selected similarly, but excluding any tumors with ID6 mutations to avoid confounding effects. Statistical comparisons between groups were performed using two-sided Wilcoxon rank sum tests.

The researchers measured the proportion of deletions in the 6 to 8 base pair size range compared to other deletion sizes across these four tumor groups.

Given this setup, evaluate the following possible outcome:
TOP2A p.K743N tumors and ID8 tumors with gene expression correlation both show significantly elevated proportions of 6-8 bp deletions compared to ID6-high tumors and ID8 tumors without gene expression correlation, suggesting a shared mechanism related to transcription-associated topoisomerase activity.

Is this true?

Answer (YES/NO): NO